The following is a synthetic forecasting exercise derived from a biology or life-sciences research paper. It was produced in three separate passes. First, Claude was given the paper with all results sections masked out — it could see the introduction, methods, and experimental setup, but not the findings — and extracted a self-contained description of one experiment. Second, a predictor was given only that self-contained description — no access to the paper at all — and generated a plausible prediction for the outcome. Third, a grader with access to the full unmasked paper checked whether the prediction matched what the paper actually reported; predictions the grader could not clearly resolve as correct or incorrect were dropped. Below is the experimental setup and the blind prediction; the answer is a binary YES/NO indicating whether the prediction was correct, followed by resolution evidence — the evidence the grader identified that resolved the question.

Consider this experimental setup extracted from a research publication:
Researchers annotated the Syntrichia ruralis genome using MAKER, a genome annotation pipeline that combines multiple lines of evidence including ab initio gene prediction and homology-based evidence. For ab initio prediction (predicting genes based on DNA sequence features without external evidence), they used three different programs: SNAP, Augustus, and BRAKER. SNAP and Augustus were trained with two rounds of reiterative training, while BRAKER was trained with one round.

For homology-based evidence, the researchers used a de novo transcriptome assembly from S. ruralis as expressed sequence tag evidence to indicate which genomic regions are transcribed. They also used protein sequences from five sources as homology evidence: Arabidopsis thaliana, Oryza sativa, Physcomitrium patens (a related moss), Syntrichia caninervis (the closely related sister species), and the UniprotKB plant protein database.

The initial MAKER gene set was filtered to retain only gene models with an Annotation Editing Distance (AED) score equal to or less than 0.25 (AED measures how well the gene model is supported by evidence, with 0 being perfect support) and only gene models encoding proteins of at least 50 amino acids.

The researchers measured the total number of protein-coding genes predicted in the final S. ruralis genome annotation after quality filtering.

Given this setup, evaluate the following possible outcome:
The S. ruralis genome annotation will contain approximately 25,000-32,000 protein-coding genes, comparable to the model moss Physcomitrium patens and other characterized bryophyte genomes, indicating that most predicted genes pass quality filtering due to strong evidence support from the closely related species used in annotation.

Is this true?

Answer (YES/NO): NO